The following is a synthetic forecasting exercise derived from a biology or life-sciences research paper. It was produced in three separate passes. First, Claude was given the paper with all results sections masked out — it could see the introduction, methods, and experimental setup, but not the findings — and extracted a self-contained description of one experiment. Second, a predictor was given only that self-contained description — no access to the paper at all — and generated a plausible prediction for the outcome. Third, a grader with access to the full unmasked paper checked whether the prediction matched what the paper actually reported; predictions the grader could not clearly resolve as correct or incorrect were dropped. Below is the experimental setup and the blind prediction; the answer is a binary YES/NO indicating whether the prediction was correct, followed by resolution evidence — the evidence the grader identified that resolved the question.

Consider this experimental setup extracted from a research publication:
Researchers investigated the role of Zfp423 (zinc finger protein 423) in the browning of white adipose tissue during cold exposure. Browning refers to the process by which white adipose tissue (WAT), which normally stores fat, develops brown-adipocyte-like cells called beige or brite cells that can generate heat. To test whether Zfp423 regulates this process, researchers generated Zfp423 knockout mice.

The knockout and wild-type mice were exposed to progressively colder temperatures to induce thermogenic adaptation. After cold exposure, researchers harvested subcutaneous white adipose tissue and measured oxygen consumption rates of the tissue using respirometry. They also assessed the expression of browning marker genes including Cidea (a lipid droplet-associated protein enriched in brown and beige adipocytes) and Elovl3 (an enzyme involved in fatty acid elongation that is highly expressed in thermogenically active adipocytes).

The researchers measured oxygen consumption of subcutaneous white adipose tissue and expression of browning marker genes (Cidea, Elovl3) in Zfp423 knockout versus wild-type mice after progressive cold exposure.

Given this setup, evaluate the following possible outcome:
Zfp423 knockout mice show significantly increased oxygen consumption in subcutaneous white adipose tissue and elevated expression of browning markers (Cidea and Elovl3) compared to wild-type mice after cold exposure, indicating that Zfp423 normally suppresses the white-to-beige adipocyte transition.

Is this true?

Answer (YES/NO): NO